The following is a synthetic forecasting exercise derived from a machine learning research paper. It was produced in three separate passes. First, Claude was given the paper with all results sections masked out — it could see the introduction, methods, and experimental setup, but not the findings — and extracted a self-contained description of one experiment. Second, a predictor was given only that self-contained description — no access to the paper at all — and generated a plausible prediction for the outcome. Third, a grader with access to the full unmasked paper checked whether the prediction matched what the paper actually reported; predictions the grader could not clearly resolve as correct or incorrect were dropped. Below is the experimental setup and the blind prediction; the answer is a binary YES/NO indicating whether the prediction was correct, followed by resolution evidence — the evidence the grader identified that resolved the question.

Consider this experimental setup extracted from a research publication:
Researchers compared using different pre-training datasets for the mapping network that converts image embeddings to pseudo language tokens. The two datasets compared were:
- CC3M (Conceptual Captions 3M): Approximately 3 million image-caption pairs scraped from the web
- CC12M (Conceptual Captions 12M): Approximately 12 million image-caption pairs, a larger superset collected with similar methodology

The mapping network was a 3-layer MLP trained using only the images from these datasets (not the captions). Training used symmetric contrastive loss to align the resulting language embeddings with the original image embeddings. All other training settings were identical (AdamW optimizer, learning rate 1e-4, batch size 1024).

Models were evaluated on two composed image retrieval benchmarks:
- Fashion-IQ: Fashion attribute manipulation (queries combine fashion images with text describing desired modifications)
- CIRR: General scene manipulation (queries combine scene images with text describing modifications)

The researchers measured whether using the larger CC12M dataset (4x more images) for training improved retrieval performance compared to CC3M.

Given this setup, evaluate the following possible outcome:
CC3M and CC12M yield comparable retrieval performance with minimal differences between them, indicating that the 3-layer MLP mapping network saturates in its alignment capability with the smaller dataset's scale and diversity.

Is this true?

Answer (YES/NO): YES